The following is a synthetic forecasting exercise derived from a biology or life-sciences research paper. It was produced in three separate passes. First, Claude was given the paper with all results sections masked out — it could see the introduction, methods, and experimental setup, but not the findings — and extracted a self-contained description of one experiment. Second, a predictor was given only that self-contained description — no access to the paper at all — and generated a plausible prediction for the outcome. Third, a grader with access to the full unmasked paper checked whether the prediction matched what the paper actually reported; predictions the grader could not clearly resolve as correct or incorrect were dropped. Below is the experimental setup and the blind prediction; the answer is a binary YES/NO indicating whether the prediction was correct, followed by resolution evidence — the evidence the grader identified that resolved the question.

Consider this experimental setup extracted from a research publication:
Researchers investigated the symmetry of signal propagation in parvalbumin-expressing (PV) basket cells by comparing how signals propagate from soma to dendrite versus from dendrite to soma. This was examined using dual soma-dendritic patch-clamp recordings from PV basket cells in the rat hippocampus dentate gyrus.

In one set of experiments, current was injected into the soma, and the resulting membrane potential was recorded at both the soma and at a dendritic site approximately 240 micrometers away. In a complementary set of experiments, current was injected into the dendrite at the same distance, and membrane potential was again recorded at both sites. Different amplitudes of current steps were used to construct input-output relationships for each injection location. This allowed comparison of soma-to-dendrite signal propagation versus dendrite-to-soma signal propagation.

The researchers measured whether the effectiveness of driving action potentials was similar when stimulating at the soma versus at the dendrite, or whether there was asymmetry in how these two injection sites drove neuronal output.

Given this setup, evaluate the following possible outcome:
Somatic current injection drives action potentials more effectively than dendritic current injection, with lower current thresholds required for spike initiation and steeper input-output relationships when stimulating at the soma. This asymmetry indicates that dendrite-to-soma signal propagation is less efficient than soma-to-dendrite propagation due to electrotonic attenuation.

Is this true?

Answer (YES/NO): NO